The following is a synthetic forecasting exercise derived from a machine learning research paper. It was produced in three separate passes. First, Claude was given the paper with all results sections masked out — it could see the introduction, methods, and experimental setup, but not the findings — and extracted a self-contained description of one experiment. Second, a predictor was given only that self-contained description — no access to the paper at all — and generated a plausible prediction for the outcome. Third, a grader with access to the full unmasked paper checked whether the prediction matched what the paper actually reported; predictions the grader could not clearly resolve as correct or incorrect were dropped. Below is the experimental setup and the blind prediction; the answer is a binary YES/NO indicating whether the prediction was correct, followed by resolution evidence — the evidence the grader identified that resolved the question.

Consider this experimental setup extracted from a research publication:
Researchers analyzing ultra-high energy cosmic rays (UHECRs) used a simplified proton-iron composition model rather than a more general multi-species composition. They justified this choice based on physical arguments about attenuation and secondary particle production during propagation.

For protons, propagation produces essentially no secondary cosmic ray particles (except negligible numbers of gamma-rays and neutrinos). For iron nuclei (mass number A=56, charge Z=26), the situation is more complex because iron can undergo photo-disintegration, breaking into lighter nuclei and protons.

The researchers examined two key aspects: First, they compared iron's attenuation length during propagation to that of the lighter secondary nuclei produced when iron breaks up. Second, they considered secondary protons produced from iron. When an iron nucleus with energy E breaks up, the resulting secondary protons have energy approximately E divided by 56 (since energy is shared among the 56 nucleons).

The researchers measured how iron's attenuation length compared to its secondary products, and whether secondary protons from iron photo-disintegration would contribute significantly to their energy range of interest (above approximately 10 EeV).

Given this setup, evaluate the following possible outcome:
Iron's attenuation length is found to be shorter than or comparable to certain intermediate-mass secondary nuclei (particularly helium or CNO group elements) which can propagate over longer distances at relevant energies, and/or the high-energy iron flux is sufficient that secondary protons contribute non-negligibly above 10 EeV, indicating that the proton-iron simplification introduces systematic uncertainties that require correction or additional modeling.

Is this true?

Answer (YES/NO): NO